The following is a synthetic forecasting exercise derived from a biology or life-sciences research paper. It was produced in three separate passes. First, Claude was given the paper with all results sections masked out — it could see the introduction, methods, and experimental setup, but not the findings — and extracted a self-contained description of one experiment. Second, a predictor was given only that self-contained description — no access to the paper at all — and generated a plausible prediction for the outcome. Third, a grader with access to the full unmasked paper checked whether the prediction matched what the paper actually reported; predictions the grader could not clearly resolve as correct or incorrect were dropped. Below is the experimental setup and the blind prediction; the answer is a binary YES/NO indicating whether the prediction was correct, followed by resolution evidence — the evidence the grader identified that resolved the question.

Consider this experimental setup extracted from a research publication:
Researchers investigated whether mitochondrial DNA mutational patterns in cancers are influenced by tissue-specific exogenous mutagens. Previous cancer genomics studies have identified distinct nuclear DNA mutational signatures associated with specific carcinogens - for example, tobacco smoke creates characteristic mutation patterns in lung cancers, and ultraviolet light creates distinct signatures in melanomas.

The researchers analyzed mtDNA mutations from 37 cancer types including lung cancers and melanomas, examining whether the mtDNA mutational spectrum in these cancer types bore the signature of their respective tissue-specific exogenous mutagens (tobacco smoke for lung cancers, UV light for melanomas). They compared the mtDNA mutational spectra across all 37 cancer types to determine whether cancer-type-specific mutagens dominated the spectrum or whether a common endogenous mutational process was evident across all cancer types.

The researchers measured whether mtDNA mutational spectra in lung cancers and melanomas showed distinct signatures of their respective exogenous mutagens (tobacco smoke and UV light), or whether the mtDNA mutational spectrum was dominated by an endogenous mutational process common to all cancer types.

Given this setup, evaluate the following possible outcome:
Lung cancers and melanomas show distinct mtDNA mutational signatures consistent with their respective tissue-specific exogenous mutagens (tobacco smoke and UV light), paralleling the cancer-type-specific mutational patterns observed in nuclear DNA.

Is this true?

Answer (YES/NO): NO